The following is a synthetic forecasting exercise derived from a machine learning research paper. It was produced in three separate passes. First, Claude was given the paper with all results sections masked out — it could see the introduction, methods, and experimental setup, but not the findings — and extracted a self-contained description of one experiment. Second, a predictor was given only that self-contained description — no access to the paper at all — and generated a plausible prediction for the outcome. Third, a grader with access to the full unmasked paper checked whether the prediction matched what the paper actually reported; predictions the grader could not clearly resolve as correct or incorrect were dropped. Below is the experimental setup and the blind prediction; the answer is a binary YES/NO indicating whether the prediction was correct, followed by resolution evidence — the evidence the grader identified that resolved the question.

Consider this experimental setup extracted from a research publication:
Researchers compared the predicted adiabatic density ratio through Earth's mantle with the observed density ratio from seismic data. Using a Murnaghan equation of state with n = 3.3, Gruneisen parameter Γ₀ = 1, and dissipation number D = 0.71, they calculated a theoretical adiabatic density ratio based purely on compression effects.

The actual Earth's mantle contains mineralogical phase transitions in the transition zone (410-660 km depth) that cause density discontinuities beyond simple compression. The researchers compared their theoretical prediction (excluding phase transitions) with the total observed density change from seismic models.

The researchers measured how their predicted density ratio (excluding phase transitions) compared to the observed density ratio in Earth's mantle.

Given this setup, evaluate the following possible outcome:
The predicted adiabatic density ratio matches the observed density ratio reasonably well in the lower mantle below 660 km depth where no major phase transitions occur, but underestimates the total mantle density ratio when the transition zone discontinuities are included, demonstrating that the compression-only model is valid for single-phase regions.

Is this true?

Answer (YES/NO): YES